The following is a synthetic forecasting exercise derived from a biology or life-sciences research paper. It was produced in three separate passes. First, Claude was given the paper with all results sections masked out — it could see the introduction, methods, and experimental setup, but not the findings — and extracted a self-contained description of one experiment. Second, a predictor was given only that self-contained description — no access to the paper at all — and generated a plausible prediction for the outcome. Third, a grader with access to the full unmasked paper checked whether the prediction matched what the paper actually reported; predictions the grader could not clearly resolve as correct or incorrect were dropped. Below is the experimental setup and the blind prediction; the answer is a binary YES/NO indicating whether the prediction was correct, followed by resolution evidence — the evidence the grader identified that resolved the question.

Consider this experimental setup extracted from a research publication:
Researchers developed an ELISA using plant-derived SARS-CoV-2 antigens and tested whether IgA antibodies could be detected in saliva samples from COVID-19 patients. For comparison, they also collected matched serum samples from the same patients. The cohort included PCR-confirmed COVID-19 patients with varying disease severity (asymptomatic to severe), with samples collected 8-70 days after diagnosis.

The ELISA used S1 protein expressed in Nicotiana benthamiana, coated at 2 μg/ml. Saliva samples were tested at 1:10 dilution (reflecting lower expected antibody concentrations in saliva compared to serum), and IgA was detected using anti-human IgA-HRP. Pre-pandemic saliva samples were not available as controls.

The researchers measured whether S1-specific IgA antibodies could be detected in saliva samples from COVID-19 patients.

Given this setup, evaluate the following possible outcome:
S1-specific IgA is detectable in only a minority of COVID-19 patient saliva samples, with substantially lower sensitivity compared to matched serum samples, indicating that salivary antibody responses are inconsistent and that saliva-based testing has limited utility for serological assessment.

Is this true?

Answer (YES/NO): NO